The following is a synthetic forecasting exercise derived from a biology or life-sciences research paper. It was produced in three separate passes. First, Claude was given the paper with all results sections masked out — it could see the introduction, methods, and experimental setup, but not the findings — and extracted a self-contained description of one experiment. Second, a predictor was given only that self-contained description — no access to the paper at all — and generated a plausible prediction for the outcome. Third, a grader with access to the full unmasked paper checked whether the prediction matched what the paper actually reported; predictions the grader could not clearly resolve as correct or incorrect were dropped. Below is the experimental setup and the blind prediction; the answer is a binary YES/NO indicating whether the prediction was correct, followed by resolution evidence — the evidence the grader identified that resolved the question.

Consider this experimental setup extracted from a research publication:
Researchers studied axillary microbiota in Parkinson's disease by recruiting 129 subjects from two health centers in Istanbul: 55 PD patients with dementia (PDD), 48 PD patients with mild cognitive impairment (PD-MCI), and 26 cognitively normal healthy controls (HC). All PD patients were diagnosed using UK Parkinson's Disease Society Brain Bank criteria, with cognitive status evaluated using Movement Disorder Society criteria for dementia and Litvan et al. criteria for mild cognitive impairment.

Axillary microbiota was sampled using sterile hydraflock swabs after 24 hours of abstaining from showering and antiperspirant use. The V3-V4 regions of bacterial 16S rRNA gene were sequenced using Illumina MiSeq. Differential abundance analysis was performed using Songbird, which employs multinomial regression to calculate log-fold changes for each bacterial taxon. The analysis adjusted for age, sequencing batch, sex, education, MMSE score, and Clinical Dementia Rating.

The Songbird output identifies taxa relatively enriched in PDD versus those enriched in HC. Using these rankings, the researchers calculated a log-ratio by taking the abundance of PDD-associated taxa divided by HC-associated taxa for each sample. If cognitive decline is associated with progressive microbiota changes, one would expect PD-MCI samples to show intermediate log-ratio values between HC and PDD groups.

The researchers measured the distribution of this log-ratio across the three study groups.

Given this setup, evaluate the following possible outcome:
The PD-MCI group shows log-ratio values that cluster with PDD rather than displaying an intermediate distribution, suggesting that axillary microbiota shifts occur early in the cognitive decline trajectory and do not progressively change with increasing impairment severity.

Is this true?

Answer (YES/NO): NO